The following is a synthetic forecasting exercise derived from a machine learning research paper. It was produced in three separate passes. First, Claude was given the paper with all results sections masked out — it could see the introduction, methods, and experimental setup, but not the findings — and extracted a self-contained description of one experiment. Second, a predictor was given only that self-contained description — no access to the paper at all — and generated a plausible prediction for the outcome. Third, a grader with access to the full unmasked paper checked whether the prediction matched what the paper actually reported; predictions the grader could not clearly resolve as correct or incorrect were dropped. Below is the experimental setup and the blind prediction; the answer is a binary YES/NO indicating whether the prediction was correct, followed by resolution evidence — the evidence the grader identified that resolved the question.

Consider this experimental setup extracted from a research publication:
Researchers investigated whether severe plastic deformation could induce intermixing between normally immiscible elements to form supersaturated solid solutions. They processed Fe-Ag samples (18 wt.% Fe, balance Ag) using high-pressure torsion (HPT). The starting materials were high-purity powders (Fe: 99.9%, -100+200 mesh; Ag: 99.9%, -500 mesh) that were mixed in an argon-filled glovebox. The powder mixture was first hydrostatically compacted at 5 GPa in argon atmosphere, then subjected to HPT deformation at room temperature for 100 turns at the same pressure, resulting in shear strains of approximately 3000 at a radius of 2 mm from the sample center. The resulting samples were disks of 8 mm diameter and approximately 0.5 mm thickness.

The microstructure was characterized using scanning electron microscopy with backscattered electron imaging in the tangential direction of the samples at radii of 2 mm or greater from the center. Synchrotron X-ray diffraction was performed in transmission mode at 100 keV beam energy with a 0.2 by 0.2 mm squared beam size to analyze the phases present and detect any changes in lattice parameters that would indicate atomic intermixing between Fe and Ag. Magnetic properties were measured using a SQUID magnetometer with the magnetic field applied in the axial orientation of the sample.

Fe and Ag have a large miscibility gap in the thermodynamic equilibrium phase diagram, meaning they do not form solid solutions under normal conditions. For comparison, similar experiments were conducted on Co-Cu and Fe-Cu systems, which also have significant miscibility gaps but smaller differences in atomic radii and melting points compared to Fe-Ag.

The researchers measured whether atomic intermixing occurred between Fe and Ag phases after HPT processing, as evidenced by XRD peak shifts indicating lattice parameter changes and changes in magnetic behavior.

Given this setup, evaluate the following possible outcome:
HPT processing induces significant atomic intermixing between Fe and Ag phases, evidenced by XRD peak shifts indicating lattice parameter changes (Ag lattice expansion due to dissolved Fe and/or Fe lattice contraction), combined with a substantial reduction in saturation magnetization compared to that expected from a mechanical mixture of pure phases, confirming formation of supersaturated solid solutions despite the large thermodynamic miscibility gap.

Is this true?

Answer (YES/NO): NO